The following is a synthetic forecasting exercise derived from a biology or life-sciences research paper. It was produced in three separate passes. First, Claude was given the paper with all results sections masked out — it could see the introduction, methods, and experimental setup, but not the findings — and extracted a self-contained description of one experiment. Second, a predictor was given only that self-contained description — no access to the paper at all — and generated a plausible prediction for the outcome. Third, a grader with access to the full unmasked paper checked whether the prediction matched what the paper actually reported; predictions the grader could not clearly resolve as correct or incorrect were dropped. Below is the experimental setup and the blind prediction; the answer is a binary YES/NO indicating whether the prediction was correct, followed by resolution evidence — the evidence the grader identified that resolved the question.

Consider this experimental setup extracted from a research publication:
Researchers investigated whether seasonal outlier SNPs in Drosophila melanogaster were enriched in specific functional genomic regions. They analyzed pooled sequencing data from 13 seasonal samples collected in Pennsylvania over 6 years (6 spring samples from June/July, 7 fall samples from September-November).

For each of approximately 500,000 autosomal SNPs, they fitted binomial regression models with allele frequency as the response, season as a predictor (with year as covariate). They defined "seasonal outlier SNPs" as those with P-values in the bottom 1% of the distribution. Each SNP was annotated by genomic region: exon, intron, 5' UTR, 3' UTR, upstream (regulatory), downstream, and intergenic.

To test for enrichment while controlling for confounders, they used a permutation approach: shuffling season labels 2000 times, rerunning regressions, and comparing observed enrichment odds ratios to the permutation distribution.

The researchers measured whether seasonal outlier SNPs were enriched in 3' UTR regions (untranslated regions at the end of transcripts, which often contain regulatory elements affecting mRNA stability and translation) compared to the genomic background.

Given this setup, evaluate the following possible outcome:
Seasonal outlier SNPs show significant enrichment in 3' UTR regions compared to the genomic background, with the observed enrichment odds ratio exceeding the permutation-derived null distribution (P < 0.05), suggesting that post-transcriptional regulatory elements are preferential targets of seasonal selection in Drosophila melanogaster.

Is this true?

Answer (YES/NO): YES